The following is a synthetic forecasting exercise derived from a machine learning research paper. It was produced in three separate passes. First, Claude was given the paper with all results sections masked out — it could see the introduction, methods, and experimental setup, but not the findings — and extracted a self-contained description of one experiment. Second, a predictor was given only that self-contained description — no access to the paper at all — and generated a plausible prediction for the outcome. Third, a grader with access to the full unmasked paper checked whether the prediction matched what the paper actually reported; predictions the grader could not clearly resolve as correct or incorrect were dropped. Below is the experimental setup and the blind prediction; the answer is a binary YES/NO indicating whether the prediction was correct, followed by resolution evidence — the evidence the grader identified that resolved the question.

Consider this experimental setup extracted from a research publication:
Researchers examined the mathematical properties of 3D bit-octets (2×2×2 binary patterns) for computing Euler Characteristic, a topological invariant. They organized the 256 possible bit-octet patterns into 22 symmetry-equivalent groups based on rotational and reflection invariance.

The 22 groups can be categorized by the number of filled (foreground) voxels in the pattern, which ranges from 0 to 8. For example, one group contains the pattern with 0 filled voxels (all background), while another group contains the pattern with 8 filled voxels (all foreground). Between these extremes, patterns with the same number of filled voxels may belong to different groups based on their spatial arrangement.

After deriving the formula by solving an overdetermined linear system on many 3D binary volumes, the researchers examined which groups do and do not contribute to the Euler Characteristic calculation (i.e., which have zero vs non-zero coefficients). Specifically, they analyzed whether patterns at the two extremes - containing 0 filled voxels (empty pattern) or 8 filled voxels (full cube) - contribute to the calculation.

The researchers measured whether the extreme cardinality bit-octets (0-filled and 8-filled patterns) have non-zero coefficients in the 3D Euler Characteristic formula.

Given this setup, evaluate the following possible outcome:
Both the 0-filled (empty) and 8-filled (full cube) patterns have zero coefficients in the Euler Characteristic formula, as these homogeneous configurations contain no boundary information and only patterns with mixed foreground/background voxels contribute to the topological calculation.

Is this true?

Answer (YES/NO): YES